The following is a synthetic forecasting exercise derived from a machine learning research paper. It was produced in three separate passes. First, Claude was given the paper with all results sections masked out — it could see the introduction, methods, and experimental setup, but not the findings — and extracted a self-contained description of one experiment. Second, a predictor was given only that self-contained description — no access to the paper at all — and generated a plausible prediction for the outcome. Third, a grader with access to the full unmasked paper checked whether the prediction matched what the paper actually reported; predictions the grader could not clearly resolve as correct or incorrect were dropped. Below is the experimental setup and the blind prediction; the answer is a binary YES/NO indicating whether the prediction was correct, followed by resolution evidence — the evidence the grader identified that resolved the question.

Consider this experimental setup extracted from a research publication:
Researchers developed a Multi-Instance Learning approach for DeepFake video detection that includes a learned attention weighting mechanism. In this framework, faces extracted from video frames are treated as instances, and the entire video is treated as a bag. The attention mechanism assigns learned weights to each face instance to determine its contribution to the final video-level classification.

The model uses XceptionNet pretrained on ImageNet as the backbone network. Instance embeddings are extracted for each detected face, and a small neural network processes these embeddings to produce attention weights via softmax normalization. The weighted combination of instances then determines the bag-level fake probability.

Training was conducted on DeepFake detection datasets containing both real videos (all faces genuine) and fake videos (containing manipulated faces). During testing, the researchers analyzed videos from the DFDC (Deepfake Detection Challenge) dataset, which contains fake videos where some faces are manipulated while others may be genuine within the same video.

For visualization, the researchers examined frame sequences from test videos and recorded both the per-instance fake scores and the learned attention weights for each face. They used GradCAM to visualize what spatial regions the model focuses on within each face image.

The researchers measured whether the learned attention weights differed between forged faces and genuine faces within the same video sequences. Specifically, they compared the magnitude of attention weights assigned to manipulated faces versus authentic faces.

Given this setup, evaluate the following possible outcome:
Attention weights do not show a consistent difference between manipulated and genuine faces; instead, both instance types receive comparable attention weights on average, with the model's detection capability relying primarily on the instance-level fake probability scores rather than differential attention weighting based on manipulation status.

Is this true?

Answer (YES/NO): NO